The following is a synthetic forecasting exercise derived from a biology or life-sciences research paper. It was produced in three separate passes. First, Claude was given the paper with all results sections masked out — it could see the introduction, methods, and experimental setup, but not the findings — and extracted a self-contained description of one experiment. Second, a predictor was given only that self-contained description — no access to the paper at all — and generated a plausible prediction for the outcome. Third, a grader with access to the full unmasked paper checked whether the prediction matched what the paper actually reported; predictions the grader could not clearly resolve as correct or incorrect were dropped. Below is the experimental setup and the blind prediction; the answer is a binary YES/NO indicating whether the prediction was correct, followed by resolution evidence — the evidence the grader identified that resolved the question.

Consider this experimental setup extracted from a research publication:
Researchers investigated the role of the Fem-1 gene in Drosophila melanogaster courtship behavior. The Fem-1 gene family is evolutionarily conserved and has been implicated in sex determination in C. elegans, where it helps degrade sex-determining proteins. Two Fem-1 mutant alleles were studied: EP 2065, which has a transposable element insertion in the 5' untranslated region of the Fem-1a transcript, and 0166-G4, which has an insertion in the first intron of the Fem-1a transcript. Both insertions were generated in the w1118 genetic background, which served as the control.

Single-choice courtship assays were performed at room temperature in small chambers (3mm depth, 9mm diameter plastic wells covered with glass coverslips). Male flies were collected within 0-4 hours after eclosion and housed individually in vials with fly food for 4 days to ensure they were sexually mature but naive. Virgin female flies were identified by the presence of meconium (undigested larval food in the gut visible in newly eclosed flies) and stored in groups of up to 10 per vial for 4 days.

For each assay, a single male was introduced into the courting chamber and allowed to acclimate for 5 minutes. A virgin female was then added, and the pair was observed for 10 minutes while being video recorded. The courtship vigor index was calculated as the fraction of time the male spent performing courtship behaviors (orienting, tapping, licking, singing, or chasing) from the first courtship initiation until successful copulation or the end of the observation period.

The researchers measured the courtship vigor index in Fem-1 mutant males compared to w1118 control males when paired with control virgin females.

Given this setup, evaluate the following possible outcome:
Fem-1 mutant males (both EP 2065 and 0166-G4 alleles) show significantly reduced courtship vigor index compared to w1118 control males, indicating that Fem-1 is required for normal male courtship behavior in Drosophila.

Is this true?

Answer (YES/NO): NO